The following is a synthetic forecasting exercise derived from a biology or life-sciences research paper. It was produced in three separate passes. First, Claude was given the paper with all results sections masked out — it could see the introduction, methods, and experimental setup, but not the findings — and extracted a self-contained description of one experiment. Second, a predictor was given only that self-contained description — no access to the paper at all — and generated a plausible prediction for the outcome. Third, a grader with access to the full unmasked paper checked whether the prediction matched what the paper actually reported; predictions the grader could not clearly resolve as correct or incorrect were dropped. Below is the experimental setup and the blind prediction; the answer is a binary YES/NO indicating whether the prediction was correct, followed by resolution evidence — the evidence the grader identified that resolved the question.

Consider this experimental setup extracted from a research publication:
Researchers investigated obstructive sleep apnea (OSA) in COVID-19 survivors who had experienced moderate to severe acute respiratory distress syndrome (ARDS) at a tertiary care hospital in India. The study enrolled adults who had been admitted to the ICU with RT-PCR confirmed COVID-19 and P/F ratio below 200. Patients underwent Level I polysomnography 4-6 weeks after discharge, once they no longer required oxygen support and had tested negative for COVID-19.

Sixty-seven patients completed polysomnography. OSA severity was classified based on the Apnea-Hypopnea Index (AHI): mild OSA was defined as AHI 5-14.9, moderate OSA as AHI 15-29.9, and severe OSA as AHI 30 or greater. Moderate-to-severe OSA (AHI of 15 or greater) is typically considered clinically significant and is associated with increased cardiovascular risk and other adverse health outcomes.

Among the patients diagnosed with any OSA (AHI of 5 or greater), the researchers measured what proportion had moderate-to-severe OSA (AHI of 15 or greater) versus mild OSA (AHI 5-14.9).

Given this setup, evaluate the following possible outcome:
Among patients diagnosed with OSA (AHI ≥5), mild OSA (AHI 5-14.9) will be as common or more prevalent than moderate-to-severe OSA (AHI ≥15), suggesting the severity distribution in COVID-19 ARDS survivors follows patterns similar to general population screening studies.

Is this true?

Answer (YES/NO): NO